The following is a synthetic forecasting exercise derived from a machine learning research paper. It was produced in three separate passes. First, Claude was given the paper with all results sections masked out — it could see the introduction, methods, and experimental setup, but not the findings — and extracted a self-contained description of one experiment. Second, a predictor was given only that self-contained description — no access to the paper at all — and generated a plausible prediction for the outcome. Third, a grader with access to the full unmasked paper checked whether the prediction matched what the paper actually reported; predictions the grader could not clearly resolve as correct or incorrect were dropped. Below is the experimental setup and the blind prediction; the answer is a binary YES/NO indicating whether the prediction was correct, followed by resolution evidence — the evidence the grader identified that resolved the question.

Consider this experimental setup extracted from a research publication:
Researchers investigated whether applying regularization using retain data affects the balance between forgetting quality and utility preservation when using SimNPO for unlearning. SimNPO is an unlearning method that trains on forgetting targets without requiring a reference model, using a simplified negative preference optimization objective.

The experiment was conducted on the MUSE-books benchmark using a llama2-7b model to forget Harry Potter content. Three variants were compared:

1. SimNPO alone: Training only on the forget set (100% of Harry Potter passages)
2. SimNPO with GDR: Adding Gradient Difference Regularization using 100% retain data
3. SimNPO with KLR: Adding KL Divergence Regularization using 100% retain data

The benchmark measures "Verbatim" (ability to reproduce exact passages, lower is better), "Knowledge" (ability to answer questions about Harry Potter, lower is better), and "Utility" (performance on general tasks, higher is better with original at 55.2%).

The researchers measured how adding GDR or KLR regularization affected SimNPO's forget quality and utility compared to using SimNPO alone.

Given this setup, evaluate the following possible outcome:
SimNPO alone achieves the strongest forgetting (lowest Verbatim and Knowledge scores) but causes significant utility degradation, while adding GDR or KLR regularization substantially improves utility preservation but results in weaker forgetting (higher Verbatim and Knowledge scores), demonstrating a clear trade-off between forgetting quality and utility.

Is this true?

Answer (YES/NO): YES